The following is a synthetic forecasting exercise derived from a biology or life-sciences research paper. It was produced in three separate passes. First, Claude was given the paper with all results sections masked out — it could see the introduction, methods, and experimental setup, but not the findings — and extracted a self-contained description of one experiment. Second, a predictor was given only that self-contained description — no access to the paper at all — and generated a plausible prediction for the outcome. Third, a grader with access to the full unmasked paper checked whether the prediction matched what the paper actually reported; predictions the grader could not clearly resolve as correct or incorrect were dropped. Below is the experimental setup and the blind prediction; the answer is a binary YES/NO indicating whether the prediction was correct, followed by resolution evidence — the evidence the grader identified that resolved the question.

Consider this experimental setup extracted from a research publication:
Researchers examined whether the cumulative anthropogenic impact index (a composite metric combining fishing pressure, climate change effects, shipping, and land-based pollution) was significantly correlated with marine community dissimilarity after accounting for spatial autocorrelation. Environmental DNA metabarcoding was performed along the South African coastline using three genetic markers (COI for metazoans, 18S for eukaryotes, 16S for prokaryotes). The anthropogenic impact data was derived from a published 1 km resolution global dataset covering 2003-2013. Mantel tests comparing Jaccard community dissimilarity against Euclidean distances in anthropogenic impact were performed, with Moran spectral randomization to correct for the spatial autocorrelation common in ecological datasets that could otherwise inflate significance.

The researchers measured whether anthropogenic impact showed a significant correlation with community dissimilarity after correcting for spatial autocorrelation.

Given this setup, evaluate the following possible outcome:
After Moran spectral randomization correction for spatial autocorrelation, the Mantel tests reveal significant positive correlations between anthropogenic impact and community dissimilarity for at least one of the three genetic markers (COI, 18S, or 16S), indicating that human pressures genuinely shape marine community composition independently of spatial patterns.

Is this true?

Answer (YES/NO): YES